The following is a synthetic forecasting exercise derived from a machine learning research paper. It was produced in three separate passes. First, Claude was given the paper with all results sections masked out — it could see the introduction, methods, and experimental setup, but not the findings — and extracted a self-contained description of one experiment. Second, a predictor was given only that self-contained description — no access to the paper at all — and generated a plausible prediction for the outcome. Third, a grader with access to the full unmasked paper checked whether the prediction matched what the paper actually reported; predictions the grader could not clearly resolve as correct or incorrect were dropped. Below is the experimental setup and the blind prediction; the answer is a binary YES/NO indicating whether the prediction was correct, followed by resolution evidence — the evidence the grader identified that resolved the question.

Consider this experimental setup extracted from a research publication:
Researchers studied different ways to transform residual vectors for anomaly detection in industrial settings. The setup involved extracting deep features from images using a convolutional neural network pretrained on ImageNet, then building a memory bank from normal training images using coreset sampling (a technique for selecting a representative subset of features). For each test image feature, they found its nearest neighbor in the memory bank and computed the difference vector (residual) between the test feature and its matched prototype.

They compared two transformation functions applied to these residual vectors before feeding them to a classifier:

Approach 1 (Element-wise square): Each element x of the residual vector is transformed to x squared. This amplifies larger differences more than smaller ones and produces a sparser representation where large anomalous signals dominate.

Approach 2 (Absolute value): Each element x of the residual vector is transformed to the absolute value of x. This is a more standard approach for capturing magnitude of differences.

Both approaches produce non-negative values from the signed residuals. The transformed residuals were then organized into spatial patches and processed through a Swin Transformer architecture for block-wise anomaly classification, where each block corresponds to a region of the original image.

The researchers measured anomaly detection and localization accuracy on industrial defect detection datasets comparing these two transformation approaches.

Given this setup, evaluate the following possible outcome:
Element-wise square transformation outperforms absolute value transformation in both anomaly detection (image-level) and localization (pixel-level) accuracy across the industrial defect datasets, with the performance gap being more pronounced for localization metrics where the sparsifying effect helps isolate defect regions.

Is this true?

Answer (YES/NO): NO